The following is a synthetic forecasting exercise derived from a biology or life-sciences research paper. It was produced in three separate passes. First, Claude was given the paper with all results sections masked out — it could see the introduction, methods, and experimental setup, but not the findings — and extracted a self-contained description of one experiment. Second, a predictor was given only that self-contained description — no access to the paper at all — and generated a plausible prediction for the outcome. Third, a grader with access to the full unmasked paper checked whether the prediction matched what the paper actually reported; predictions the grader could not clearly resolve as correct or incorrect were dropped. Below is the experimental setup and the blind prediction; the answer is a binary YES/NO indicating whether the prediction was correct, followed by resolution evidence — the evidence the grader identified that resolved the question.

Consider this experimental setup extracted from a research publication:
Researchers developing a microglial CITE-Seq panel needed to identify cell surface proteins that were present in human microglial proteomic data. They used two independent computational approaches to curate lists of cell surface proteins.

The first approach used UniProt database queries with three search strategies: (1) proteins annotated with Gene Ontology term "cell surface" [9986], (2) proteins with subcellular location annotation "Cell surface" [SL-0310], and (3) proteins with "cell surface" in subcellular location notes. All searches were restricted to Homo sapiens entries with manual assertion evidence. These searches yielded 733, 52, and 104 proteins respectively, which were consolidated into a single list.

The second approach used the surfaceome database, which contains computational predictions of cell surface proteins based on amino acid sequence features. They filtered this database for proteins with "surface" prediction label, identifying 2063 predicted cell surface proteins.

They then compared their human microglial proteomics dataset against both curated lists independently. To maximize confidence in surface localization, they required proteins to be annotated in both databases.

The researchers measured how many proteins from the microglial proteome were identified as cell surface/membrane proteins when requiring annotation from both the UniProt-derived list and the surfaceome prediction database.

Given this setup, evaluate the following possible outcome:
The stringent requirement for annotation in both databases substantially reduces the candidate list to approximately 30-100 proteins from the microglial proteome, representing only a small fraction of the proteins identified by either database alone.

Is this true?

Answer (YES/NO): YES